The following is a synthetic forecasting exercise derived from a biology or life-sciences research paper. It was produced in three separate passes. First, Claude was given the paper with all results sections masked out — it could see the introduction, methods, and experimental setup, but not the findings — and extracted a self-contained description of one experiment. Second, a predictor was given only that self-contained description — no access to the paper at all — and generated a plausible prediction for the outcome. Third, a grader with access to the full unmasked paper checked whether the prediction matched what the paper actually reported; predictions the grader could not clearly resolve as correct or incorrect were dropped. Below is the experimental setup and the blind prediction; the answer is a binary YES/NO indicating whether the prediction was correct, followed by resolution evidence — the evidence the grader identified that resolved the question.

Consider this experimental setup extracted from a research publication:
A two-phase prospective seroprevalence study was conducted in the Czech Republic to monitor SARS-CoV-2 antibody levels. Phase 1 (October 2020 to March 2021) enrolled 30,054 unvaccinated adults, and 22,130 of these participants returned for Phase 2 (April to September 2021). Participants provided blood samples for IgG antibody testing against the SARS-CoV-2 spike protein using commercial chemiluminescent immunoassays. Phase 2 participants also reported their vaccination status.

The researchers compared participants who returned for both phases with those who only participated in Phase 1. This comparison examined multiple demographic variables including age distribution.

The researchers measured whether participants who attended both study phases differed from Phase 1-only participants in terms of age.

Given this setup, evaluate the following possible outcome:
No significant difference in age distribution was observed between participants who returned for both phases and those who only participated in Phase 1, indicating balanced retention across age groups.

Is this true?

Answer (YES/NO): NO